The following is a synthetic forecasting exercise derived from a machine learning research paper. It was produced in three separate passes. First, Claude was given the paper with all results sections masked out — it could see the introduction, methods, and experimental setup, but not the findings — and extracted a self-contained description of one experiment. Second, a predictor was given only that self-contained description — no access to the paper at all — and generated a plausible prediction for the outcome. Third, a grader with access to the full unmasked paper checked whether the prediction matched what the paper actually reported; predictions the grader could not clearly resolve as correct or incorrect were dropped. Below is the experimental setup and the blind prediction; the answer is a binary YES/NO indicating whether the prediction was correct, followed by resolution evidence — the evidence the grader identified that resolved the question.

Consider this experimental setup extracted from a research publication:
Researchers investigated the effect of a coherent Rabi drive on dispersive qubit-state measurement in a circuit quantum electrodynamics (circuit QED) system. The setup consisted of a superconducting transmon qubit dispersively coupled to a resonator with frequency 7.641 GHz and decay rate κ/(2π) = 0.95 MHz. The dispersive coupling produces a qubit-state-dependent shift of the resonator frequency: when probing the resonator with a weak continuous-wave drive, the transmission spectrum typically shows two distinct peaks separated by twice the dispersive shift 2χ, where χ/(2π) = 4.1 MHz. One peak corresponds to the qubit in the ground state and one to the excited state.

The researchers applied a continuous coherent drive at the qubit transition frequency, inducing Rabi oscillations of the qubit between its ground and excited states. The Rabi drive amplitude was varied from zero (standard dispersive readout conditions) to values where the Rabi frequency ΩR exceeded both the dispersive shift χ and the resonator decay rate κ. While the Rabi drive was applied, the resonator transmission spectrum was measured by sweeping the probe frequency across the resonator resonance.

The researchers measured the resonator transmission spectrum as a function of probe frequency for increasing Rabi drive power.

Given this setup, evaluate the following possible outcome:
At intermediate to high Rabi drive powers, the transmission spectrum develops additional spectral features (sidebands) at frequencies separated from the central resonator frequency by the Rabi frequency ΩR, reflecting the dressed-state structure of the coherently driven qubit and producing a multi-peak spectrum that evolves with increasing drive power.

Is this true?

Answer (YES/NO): NO